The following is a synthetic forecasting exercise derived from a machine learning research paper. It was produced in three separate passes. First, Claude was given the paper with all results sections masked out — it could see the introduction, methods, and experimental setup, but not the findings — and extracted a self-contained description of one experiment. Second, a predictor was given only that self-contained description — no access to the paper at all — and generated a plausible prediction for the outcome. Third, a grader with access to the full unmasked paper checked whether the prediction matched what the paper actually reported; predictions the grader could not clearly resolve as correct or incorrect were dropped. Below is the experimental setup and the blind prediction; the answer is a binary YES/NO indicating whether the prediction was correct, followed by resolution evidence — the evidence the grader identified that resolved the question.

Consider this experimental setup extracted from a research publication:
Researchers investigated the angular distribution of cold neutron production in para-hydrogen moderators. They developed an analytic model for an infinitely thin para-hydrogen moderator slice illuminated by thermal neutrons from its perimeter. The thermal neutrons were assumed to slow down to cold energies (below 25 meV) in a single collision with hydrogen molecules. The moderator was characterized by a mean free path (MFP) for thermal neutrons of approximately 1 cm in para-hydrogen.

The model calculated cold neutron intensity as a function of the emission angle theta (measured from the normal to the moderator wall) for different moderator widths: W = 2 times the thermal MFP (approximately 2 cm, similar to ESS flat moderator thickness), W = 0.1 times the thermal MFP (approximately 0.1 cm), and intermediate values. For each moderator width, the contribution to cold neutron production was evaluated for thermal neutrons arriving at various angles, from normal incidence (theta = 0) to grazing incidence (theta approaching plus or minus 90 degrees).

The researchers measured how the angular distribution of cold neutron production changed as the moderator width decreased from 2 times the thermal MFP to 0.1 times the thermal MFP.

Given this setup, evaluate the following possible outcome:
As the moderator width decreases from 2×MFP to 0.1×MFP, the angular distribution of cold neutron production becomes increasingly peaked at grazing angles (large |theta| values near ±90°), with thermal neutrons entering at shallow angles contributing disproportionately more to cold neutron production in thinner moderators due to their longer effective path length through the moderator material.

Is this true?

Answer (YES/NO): YES